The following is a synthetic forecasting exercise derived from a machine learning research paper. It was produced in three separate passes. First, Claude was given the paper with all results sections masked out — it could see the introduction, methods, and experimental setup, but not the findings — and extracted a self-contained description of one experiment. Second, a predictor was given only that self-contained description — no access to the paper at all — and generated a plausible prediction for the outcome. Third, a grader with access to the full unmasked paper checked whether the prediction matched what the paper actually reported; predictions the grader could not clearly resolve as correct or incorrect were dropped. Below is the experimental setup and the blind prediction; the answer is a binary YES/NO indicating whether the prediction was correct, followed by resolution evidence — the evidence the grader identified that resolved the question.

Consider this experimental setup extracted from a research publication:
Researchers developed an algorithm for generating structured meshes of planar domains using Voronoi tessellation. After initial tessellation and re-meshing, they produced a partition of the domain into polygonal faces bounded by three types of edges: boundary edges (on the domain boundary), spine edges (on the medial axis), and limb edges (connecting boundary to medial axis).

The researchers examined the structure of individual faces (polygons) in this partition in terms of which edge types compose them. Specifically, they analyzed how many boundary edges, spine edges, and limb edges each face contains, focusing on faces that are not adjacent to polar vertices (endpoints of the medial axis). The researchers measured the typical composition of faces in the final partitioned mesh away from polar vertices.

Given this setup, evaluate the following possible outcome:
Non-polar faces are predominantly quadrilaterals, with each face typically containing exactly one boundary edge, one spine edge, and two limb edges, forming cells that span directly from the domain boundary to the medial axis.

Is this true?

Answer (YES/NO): YES